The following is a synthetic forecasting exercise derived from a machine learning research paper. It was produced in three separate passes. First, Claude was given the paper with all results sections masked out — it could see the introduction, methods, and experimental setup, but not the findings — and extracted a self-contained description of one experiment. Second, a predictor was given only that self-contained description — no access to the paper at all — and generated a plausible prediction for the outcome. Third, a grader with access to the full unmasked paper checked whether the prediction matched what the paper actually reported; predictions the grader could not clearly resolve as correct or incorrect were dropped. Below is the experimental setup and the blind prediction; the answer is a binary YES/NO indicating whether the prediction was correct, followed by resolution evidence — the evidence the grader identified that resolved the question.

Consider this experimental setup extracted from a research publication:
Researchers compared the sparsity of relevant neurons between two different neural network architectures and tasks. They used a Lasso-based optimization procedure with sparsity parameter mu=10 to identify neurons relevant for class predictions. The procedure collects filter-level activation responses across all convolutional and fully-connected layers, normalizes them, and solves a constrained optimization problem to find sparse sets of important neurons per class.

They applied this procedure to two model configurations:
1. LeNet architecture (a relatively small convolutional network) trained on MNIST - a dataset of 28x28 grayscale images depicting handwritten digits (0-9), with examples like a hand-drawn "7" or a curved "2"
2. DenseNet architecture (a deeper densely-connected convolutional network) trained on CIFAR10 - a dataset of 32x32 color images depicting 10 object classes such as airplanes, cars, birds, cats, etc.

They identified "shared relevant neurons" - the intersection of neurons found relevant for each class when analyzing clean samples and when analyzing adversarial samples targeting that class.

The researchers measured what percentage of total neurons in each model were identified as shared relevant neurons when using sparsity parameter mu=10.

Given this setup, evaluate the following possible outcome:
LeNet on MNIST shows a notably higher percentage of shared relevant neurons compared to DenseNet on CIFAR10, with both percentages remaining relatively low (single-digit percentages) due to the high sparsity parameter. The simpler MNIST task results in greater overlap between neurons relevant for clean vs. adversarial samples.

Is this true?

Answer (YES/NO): NO